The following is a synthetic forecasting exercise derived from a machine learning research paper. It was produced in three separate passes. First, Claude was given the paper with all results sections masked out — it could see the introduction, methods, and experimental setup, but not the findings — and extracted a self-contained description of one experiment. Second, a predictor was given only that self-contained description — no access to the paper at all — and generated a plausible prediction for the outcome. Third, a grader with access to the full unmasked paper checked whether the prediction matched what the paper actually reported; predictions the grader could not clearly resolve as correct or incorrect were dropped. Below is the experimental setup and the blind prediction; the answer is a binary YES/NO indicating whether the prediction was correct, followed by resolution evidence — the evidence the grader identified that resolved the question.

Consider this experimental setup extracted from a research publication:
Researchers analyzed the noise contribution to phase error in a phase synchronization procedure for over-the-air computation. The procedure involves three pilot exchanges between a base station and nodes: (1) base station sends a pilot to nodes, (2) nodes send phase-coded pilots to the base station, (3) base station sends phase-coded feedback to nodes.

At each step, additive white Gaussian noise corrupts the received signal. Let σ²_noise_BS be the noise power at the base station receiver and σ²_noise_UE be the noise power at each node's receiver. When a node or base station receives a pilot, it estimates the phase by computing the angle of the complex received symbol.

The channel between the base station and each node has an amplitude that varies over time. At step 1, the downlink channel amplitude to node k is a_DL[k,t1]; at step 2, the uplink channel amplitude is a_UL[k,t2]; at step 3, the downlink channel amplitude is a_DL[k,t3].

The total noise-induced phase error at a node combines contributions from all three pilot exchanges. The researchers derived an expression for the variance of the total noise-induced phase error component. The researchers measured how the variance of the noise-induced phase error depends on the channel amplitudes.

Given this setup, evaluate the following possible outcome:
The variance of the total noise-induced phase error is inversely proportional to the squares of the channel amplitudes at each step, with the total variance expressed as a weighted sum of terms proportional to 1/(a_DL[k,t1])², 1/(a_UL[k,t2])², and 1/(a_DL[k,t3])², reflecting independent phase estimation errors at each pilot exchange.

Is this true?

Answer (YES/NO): NO